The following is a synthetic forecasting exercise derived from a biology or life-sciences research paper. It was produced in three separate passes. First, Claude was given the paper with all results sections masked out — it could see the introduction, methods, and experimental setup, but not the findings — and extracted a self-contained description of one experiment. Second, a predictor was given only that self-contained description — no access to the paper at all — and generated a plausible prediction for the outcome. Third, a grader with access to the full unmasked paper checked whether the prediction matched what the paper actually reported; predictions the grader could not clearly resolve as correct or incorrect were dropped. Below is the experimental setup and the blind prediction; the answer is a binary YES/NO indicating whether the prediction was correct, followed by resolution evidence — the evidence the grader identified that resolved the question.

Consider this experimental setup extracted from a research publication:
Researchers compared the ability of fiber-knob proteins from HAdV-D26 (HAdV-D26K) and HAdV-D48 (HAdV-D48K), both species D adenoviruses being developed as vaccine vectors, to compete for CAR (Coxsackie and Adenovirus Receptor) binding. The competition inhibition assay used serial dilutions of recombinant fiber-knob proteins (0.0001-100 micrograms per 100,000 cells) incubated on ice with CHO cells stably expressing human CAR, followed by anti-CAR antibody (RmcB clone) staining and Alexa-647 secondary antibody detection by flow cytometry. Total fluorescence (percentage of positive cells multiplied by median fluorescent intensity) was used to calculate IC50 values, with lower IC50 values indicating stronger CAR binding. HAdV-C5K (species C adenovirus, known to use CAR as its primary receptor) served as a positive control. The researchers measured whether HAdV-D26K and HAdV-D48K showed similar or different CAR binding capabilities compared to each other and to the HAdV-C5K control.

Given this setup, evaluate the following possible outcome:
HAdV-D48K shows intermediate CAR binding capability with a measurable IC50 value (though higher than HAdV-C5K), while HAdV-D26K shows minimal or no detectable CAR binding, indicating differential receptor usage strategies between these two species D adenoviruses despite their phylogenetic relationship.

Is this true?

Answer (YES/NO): NO